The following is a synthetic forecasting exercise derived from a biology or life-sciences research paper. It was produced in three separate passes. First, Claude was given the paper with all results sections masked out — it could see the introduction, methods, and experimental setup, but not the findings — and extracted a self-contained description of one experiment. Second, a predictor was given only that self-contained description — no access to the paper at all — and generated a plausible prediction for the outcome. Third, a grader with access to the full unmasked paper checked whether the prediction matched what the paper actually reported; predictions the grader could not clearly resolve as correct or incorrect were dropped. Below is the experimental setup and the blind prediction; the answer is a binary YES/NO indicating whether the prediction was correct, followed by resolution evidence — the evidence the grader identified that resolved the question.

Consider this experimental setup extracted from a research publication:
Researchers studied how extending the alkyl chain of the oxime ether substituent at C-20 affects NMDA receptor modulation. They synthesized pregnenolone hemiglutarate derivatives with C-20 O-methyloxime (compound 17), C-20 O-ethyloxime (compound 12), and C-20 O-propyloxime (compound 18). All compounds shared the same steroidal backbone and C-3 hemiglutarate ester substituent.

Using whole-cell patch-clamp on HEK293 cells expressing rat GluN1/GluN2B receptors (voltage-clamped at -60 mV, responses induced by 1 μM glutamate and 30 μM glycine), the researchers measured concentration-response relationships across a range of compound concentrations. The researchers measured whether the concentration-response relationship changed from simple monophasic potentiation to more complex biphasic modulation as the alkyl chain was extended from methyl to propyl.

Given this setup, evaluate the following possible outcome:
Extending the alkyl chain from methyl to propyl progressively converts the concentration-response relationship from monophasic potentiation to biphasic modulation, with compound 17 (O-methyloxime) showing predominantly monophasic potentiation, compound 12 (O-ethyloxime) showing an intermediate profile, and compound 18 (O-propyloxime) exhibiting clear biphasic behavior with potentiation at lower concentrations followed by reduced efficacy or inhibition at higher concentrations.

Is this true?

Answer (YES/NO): NO